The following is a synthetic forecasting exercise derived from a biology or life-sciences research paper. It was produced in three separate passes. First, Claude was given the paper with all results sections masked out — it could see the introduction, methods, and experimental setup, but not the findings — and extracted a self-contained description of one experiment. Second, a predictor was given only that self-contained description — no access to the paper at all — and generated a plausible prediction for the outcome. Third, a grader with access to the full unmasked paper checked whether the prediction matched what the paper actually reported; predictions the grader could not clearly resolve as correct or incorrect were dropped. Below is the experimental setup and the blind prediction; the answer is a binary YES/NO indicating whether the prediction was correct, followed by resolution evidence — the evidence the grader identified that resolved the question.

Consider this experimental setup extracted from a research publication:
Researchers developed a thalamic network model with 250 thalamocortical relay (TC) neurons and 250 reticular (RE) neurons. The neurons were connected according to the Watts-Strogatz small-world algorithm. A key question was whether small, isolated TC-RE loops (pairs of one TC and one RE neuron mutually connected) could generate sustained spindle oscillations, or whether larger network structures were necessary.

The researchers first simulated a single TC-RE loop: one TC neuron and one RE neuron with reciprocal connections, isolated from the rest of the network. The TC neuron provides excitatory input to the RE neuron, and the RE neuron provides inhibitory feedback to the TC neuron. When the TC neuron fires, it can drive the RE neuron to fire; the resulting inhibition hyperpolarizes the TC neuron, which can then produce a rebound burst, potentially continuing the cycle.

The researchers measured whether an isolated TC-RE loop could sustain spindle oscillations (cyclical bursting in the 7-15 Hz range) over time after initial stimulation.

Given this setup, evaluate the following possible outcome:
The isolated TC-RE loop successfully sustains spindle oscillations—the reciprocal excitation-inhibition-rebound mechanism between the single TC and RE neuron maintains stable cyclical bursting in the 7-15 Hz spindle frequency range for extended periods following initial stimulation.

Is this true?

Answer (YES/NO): YES